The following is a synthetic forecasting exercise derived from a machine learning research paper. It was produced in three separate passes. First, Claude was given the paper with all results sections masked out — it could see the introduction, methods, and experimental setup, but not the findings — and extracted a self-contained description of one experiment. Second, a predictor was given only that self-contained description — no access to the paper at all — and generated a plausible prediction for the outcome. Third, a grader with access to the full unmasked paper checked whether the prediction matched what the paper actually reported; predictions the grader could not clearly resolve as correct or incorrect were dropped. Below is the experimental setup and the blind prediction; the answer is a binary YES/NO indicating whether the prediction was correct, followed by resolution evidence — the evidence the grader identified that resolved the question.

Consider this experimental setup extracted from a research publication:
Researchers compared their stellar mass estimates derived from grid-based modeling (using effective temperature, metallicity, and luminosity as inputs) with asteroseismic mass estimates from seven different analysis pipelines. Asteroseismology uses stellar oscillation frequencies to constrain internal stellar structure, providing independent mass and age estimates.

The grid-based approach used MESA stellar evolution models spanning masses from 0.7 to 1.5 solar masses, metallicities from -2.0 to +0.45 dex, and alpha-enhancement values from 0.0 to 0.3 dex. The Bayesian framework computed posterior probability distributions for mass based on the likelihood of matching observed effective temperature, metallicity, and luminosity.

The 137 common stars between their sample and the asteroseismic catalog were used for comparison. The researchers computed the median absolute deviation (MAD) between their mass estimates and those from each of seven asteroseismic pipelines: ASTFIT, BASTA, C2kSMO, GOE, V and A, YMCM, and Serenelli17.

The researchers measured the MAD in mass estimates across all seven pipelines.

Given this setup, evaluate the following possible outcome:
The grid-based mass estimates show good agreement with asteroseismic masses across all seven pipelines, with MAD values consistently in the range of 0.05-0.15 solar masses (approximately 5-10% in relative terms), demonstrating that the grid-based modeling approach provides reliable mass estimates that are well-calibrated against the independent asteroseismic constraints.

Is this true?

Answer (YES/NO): NO